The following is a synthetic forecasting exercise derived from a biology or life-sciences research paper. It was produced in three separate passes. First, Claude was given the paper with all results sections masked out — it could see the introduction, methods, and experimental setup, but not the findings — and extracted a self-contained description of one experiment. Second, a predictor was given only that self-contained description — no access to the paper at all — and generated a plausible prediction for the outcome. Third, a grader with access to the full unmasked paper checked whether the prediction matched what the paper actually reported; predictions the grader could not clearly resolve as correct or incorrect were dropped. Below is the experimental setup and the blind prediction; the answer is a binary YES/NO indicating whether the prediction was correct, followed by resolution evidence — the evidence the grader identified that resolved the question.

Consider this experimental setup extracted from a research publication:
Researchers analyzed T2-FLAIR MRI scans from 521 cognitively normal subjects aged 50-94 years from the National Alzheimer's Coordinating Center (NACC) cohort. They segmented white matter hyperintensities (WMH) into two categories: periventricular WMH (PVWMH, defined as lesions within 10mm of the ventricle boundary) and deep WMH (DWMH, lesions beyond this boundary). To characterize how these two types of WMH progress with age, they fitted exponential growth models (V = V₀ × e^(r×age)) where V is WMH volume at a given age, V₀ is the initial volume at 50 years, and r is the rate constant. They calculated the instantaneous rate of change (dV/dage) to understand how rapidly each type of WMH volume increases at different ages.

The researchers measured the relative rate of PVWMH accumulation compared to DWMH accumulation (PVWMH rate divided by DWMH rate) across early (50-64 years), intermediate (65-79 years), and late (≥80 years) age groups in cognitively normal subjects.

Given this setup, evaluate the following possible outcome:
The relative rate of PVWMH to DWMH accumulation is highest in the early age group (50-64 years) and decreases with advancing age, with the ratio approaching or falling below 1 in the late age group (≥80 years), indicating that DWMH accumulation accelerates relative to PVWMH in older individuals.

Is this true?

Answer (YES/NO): NO